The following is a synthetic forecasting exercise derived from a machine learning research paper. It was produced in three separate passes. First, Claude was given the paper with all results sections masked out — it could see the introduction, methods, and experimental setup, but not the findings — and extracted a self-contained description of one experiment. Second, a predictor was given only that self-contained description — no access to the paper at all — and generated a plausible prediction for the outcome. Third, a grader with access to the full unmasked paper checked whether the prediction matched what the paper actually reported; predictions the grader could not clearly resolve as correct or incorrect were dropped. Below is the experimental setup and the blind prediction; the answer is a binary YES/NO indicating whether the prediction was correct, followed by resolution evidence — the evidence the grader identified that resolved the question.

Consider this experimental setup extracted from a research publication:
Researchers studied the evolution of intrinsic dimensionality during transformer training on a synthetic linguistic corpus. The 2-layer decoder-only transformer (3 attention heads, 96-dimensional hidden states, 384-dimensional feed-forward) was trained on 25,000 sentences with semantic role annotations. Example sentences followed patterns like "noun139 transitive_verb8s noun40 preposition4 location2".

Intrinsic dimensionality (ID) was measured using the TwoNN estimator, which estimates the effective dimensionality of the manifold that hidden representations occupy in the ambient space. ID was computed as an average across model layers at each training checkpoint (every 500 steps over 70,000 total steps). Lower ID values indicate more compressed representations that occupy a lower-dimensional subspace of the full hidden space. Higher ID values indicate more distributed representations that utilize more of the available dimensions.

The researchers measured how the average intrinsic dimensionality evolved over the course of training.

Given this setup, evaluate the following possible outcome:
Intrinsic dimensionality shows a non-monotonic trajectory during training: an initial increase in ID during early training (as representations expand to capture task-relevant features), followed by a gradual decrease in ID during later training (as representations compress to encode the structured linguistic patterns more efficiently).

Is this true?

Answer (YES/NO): NO